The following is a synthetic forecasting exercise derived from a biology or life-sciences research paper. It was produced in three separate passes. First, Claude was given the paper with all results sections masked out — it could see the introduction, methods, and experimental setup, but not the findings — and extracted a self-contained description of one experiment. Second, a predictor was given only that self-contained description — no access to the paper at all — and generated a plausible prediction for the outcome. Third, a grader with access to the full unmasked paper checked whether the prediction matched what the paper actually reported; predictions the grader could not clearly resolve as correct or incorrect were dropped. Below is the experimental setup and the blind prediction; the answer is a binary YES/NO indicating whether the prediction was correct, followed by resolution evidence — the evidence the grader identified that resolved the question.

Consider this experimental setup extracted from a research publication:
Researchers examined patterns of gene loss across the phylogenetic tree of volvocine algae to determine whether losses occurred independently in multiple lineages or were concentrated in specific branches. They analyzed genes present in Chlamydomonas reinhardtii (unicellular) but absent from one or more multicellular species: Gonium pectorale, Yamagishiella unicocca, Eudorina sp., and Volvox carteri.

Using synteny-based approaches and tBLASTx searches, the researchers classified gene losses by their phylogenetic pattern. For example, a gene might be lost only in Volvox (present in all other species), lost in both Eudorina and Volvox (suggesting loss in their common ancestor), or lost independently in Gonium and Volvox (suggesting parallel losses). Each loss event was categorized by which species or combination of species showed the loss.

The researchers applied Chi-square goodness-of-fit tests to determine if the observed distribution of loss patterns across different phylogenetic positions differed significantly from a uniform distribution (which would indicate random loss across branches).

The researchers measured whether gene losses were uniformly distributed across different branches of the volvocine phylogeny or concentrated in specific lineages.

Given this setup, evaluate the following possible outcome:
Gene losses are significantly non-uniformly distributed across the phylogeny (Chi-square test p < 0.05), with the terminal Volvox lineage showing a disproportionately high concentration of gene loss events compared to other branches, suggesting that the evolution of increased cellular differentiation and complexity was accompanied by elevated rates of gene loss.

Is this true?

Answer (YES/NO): NO